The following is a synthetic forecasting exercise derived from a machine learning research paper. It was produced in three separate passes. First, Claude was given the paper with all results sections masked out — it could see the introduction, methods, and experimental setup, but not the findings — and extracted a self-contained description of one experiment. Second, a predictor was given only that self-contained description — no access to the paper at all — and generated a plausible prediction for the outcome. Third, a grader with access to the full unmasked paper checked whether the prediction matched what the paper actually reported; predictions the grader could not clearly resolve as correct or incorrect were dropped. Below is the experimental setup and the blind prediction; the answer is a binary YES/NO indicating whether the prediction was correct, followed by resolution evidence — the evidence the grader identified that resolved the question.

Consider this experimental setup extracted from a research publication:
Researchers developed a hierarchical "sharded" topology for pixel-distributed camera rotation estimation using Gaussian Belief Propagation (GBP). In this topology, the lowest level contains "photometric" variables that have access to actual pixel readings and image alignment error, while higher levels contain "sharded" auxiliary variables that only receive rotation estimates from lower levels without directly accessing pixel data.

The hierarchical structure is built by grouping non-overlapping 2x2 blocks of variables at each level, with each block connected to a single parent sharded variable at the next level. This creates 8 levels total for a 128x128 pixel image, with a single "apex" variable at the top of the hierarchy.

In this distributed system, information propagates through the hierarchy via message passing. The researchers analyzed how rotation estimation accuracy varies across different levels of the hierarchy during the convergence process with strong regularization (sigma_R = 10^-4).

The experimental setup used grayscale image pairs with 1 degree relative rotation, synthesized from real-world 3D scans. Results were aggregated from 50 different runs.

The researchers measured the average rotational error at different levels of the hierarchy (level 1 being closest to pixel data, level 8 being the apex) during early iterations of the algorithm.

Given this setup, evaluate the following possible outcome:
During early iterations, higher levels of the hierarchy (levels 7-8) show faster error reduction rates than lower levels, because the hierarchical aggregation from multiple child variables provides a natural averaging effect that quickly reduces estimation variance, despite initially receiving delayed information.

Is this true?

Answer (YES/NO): NO